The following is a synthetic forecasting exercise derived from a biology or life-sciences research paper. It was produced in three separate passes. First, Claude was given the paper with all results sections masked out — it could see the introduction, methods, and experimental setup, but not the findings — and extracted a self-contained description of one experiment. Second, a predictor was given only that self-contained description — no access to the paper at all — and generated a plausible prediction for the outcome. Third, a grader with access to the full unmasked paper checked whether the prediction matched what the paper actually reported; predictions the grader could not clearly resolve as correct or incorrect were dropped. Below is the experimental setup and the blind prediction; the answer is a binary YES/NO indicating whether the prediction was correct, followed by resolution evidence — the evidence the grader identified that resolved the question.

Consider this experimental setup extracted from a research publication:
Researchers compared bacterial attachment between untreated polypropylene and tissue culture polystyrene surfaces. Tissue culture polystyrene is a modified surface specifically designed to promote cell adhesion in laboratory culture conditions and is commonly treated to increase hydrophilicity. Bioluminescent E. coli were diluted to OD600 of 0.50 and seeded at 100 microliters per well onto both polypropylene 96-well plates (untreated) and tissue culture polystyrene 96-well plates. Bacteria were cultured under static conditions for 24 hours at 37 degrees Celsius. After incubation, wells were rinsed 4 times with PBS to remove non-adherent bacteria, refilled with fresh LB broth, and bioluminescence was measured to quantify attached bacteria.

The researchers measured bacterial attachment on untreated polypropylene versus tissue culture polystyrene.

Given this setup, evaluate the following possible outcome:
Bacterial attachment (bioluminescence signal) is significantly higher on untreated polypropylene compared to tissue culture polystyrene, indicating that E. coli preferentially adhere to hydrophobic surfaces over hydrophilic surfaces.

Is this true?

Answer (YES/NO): YES